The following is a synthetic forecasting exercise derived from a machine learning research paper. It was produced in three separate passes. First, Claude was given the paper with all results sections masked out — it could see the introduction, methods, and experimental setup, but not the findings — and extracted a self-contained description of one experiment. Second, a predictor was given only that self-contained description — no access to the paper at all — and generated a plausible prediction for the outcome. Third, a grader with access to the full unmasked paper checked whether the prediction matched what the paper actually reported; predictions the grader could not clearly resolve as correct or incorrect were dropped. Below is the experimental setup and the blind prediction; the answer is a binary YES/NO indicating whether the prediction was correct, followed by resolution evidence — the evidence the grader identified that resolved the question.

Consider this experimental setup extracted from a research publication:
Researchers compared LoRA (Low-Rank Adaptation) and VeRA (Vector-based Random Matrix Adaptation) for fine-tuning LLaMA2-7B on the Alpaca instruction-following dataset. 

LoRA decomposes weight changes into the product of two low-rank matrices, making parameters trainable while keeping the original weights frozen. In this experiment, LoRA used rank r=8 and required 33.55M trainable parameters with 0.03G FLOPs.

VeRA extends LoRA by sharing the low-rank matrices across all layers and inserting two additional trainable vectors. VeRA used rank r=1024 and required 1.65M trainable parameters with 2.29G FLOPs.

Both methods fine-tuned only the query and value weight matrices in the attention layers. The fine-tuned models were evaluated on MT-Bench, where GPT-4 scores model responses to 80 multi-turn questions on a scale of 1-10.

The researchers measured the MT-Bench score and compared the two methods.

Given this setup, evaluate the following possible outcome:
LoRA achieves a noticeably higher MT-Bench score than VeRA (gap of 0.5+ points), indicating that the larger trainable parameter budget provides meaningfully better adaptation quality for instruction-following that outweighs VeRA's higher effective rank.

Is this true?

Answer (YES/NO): NO